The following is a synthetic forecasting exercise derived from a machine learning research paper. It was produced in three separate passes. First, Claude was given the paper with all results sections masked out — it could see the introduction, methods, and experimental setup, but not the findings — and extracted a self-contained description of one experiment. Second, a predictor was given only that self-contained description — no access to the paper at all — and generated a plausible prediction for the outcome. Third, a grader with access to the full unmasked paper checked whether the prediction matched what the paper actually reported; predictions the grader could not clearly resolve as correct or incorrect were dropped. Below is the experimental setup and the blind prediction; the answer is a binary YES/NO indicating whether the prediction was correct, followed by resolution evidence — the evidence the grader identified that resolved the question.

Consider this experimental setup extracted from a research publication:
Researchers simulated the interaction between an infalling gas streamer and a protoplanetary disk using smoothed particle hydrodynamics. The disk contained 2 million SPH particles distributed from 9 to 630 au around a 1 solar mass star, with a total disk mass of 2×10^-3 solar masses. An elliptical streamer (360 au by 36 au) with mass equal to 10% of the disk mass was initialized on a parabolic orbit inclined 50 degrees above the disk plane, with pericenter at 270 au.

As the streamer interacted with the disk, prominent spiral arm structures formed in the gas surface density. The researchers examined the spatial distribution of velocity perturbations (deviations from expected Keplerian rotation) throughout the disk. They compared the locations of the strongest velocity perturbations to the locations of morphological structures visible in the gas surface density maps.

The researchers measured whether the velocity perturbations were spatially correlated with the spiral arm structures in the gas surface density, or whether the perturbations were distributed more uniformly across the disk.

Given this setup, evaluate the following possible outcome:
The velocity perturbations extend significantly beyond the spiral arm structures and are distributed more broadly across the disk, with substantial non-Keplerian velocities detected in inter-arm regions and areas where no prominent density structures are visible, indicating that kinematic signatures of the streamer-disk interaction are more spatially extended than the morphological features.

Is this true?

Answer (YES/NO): NO